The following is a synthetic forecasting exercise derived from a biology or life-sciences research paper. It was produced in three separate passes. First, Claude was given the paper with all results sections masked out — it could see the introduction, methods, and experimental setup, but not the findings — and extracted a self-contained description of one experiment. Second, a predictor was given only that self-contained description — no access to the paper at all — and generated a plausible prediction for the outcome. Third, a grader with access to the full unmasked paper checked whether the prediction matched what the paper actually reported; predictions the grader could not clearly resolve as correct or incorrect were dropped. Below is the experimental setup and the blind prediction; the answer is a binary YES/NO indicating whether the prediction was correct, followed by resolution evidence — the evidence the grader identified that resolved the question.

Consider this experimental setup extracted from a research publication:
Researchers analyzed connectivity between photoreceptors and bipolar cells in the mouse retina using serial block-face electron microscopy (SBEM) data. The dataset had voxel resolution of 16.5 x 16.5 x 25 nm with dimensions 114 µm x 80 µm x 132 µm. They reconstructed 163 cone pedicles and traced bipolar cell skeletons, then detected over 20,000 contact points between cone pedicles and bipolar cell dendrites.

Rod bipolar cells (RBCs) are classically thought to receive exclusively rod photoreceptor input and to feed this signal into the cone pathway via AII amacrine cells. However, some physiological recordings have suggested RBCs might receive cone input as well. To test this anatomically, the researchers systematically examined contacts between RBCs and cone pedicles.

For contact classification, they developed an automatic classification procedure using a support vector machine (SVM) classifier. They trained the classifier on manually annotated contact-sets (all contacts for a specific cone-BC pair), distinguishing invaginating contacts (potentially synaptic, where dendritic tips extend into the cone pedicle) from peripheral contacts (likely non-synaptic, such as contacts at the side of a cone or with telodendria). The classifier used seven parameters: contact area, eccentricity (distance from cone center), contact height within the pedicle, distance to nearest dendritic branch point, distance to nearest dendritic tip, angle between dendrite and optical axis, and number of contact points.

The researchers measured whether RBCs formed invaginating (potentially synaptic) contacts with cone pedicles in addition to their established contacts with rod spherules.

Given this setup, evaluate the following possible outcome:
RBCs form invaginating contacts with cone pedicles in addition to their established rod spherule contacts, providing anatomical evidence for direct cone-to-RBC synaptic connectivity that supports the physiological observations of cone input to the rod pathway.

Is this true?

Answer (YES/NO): YES